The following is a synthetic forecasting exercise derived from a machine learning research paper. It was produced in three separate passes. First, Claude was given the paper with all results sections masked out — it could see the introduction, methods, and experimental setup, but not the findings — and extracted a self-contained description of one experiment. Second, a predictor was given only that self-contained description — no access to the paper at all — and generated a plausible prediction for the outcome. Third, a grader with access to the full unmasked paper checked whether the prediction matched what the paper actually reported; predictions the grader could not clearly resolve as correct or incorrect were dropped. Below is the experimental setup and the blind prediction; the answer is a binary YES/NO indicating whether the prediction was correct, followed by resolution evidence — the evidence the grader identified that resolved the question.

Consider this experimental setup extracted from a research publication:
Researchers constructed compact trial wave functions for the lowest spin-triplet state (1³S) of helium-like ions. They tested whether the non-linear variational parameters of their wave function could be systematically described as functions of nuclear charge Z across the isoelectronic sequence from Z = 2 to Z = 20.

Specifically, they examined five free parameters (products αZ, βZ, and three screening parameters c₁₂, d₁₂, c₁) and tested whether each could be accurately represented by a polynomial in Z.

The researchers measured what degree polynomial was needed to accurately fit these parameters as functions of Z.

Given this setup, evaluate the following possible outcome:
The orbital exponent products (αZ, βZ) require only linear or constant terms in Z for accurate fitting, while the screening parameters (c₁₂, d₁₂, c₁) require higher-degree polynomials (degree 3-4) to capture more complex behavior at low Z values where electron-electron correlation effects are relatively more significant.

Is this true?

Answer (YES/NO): NO